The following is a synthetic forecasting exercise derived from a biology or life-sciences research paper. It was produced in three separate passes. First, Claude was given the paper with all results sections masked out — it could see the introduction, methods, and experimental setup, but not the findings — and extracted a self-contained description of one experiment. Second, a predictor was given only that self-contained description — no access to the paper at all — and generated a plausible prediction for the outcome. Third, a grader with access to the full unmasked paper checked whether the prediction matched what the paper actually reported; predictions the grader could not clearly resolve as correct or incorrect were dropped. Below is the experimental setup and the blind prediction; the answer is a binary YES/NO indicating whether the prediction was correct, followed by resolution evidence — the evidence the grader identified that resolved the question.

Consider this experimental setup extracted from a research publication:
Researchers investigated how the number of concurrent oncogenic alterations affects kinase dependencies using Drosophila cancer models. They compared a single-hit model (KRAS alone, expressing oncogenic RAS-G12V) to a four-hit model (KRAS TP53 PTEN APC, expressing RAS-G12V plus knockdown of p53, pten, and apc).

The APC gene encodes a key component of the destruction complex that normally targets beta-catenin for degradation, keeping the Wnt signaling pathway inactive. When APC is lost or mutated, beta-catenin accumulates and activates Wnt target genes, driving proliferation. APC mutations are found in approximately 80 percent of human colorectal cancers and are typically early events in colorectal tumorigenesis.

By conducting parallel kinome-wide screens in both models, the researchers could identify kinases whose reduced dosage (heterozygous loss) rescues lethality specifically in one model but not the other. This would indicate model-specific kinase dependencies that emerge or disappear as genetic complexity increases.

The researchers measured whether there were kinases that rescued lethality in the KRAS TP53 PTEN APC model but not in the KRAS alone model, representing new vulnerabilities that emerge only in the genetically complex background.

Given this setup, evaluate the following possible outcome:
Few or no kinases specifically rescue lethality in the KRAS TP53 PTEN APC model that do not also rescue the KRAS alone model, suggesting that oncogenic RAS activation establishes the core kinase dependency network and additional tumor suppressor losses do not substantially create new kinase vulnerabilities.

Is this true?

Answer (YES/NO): YES